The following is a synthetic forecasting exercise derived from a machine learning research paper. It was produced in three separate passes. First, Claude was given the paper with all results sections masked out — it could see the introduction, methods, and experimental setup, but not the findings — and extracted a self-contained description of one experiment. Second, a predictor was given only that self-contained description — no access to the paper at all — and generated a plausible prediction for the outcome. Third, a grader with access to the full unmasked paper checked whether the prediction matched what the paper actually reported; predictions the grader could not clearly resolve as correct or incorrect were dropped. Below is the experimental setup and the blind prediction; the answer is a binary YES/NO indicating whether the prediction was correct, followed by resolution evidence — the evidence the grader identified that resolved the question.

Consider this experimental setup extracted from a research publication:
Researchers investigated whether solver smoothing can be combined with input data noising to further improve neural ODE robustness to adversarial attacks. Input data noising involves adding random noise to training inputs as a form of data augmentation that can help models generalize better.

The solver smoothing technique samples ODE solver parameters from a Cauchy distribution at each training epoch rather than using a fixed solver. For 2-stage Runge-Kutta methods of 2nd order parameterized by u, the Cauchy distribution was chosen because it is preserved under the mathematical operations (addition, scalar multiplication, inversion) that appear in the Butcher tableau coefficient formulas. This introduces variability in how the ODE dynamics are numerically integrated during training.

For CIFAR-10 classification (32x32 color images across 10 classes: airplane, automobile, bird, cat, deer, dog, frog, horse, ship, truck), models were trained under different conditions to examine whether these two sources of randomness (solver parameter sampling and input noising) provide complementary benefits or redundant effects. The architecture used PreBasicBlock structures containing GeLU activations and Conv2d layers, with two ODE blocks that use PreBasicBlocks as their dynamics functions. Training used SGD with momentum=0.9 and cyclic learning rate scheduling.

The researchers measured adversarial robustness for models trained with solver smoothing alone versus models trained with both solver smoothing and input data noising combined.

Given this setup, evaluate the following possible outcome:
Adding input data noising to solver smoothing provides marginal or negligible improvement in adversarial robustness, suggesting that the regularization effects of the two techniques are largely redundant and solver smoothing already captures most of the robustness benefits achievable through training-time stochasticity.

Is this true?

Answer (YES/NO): NO